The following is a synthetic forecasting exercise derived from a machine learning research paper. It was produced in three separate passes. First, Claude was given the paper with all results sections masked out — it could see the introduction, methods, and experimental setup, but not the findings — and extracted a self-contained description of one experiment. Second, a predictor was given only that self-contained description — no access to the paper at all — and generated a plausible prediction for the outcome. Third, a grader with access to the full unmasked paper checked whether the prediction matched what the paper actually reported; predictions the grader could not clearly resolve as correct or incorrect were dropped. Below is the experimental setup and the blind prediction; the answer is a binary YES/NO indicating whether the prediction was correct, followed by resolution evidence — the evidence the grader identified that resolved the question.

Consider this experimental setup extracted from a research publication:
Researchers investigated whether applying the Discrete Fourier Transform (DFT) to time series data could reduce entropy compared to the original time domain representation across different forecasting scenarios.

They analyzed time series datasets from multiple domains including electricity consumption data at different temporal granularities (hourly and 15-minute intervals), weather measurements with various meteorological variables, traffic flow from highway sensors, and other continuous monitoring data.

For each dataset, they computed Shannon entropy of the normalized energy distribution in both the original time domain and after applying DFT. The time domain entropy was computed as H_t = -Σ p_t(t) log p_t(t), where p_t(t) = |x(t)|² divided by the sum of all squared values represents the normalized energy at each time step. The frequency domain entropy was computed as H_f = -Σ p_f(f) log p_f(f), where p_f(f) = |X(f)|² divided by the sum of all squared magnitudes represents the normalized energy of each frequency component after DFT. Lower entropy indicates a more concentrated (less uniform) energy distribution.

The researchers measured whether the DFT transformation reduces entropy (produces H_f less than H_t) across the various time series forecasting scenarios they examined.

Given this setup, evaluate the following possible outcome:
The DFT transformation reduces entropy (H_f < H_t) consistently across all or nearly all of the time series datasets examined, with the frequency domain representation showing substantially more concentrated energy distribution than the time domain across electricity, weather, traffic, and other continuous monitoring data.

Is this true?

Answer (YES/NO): NO